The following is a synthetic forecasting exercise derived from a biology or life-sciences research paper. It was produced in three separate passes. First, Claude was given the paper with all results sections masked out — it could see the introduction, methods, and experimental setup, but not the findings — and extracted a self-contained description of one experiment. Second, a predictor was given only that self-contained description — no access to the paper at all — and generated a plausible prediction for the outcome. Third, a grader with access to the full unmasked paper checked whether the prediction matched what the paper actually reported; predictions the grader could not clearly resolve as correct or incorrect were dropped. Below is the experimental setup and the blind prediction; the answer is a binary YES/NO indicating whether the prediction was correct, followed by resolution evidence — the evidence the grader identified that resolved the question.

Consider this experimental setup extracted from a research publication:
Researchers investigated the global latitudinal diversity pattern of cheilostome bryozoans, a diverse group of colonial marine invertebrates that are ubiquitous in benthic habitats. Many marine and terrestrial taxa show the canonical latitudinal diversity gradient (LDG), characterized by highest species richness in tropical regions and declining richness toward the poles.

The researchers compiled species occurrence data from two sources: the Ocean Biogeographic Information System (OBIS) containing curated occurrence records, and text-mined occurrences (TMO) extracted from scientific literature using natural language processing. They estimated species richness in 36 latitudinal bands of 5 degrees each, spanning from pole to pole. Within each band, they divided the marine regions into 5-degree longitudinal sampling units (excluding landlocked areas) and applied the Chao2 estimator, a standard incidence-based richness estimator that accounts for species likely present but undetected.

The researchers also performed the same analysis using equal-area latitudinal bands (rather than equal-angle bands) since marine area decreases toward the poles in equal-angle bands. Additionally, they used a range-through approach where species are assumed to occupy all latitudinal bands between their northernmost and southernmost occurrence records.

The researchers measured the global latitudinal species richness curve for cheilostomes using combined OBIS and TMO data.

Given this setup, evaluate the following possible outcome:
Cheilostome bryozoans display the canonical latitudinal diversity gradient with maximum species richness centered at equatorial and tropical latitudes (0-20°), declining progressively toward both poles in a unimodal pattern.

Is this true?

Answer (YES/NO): NO